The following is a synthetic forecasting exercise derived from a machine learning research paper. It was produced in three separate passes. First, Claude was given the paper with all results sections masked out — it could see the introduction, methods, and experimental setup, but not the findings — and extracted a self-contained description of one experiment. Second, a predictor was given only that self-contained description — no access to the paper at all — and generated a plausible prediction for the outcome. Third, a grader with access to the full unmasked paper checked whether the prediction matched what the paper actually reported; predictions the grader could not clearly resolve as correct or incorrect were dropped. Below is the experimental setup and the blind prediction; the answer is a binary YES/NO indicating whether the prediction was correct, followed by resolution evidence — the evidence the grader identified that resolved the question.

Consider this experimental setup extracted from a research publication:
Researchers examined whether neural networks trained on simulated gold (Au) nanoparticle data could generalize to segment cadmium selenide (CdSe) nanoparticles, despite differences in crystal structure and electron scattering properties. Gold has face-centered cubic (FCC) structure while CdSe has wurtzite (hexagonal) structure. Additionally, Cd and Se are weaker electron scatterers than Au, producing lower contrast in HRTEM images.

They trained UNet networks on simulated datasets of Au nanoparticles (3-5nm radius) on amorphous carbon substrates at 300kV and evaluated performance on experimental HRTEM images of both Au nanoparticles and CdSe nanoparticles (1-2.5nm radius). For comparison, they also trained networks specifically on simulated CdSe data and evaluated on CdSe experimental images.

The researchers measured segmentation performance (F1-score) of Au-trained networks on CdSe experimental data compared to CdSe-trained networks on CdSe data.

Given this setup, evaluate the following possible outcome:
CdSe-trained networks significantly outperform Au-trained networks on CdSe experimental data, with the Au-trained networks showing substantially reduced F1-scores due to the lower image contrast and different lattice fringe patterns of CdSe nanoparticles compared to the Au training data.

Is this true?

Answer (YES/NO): YES